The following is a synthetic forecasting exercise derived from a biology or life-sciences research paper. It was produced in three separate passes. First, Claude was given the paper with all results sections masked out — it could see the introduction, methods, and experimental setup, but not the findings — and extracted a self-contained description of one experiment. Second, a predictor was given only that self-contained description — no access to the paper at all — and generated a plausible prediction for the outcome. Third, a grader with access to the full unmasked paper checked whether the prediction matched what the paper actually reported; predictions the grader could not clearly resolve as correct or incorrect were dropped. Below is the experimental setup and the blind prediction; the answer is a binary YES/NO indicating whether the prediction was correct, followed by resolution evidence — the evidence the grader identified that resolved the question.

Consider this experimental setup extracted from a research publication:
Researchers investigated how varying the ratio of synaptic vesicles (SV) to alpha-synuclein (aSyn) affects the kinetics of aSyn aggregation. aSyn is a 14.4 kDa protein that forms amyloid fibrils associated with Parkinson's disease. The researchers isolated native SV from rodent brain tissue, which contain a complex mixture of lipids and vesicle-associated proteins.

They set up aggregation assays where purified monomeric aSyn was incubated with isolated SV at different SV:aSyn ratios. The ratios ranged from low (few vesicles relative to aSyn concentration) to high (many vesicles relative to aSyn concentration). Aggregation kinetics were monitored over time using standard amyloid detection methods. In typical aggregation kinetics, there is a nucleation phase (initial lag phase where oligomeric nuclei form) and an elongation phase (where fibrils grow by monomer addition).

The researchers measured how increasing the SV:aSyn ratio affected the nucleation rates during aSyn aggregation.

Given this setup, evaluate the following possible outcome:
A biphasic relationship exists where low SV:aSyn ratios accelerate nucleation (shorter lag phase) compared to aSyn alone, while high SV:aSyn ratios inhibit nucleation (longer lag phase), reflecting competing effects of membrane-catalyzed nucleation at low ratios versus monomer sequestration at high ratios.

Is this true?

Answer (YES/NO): NO